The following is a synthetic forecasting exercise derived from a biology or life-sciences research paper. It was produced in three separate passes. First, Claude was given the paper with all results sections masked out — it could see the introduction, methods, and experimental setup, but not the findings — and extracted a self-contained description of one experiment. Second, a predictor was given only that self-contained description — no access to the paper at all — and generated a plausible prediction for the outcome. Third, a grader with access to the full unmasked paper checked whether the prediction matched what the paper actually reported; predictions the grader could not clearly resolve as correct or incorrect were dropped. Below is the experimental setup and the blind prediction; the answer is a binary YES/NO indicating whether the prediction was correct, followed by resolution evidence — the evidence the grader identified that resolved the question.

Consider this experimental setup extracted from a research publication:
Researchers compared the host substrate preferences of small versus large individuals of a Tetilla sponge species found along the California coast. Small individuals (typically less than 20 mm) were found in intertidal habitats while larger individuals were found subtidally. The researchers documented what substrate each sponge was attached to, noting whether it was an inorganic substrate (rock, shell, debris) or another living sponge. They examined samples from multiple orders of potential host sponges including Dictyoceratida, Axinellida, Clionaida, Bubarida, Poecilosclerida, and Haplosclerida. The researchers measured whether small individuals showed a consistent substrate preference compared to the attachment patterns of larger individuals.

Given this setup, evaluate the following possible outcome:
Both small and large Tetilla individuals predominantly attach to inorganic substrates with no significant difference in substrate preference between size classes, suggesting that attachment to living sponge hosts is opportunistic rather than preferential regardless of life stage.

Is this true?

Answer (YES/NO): NO